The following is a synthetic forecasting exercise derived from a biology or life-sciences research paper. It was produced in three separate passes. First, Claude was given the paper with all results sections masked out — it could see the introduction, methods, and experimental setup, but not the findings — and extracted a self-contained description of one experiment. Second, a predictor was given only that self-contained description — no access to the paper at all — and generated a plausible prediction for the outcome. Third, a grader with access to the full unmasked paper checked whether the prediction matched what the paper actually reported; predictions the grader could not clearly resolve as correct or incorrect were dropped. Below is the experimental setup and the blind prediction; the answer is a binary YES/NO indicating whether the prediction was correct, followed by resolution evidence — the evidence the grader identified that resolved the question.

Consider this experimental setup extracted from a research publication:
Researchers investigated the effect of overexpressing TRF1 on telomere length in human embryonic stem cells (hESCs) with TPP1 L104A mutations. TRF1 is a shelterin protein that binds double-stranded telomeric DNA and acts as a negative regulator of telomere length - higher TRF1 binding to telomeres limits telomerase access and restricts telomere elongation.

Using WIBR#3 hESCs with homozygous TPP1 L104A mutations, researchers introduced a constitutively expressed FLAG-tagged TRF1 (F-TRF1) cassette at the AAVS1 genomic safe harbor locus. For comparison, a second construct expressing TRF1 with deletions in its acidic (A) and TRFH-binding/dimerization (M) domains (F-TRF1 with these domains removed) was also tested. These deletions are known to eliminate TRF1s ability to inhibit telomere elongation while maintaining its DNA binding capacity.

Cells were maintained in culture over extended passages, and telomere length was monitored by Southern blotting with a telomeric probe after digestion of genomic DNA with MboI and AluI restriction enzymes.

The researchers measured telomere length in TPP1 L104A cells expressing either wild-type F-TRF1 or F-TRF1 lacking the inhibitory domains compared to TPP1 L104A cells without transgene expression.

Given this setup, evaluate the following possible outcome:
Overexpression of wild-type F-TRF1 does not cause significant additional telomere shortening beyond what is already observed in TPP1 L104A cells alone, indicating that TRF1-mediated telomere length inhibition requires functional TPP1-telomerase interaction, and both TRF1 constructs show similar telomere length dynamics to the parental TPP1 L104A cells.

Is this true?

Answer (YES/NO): NO